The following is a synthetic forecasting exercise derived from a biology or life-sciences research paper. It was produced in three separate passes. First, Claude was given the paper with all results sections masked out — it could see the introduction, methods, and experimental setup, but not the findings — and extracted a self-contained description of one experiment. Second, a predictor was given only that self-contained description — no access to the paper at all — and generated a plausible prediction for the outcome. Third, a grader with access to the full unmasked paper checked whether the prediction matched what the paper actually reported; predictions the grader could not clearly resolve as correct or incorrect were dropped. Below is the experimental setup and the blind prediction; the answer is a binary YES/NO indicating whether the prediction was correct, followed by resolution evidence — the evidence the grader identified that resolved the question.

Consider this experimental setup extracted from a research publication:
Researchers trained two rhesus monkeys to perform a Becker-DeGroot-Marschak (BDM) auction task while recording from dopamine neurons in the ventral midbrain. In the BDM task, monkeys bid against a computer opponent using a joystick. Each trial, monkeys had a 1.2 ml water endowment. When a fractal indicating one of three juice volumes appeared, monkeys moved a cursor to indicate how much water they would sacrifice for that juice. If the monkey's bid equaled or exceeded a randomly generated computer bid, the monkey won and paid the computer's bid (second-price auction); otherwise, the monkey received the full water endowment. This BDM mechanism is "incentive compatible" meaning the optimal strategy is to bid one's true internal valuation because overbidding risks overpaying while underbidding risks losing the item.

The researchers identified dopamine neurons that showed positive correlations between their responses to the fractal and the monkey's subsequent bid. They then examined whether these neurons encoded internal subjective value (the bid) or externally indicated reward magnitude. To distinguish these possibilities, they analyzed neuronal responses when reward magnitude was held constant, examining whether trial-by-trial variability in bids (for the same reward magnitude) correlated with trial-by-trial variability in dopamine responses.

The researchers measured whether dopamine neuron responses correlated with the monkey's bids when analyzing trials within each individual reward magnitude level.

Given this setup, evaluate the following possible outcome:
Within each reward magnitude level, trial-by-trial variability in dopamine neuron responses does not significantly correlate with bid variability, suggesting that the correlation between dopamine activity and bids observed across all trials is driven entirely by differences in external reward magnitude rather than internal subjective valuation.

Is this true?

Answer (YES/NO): NO